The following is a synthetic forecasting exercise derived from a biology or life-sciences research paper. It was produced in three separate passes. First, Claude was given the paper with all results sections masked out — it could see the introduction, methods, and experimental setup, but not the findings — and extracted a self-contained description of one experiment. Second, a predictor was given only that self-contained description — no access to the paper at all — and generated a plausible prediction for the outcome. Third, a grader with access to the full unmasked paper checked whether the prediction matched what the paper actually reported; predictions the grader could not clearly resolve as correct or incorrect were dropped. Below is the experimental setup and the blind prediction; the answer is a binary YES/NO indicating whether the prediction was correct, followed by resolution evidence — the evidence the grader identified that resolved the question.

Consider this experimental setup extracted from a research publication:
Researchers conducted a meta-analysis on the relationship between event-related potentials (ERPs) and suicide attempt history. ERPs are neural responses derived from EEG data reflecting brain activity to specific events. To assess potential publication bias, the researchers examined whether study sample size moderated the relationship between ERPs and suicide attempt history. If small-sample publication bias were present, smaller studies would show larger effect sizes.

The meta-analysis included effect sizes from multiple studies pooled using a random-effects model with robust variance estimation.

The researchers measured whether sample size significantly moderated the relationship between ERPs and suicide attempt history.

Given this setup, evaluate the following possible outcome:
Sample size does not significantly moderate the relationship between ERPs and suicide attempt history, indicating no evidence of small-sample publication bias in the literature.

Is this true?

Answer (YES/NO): YES